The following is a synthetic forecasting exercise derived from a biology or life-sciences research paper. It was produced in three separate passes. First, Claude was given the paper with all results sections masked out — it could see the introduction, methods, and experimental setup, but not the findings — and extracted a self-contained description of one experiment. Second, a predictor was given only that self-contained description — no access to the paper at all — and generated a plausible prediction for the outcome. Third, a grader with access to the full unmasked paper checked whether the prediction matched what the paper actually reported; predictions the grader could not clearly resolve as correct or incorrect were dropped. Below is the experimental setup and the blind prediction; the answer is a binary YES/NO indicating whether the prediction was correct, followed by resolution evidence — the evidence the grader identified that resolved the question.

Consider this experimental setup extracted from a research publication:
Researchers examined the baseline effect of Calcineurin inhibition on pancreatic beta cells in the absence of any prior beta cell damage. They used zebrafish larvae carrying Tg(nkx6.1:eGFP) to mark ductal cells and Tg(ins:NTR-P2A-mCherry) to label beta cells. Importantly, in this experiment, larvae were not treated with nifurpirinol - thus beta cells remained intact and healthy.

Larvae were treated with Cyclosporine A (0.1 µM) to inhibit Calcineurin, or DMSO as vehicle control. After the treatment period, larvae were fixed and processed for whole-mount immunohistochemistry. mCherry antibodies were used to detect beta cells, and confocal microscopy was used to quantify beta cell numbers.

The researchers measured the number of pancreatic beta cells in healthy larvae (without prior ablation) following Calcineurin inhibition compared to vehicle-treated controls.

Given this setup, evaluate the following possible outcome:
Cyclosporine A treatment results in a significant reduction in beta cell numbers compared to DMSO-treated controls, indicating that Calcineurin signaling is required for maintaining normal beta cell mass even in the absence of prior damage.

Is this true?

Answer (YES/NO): NO